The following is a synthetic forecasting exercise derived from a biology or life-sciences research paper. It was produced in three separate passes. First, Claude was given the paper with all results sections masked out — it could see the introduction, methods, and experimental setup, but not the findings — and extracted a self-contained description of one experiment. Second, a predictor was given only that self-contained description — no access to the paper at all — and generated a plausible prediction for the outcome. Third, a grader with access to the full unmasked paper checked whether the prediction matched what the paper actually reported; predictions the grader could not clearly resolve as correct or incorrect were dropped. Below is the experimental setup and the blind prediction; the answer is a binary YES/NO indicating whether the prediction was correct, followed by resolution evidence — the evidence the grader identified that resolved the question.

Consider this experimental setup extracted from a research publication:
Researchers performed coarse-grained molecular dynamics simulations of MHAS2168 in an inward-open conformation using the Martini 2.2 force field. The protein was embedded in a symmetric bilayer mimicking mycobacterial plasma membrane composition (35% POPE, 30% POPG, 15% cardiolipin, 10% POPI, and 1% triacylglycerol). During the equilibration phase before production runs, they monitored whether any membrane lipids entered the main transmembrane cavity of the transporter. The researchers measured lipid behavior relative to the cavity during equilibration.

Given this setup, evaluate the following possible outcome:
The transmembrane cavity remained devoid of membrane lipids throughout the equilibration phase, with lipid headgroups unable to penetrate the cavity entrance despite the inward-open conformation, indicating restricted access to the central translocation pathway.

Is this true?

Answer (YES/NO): NO